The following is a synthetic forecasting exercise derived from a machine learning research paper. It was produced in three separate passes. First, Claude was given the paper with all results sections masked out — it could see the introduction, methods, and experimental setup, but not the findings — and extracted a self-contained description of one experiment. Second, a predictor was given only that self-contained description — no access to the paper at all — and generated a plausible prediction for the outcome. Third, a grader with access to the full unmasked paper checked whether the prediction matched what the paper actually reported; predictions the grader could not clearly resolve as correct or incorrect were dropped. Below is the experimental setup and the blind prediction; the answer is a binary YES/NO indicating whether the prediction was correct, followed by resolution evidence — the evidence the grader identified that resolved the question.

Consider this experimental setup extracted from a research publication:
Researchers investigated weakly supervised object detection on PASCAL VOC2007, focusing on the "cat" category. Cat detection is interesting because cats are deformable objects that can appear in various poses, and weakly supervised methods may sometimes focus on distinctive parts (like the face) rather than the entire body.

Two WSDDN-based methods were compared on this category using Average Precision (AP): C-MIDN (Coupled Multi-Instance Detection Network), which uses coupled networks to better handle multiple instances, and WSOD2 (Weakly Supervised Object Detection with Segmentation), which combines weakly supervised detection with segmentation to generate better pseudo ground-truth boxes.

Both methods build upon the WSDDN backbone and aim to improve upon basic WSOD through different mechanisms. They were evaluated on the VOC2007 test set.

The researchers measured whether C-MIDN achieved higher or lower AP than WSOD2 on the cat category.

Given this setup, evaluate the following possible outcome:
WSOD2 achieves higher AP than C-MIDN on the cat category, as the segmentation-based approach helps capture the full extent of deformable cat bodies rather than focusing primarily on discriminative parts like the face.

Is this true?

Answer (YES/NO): NO